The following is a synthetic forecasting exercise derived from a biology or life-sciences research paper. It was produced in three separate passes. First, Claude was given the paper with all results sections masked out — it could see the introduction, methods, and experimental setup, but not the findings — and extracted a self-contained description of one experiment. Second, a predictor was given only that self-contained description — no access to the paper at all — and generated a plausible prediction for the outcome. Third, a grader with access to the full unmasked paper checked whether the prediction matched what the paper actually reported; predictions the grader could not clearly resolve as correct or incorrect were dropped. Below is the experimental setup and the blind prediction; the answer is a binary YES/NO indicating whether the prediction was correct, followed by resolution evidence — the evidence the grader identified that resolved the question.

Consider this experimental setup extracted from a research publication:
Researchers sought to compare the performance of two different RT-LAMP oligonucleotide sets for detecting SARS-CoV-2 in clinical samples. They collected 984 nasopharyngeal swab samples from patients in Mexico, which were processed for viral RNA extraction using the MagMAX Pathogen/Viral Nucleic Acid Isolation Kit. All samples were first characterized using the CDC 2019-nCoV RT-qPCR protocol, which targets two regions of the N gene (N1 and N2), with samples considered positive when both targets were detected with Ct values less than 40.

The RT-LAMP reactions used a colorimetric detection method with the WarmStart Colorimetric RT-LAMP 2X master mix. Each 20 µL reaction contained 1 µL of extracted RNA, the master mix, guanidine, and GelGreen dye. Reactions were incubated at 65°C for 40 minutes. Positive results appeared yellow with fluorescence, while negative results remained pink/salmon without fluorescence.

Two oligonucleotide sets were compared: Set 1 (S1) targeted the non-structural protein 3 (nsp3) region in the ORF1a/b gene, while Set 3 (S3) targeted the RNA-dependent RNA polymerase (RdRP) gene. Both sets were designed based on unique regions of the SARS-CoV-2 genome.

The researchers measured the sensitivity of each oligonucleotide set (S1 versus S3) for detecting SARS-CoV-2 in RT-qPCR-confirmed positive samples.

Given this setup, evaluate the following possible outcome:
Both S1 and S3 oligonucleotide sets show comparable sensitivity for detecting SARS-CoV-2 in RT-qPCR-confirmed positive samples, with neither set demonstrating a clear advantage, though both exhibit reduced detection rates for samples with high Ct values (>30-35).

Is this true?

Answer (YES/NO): YES